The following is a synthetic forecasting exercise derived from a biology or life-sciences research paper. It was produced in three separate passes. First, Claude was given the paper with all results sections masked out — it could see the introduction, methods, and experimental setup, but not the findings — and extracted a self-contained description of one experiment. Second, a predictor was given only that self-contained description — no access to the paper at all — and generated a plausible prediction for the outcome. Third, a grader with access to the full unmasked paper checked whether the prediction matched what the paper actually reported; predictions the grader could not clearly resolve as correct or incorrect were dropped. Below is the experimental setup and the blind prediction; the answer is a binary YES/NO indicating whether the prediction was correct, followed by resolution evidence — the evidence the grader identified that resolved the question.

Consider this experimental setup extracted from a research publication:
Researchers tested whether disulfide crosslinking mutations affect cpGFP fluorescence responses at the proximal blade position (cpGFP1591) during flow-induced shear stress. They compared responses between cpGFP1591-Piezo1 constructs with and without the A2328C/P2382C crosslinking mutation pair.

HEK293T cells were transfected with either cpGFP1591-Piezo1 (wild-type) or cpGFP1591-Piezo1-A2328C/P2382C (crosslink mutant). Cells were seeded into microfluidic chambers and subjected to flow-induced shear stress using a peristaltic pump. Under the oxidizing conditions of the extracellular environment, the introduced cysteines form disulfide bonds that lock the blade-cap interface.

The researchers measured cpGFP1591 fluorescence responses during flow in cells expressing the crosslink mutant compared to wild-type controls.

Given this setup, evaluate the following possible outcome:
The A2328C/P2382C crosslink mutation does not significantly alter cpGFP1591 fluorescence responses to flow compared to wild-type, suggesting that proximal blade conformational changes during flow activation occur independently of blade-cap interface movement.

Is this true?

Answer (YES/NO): YES